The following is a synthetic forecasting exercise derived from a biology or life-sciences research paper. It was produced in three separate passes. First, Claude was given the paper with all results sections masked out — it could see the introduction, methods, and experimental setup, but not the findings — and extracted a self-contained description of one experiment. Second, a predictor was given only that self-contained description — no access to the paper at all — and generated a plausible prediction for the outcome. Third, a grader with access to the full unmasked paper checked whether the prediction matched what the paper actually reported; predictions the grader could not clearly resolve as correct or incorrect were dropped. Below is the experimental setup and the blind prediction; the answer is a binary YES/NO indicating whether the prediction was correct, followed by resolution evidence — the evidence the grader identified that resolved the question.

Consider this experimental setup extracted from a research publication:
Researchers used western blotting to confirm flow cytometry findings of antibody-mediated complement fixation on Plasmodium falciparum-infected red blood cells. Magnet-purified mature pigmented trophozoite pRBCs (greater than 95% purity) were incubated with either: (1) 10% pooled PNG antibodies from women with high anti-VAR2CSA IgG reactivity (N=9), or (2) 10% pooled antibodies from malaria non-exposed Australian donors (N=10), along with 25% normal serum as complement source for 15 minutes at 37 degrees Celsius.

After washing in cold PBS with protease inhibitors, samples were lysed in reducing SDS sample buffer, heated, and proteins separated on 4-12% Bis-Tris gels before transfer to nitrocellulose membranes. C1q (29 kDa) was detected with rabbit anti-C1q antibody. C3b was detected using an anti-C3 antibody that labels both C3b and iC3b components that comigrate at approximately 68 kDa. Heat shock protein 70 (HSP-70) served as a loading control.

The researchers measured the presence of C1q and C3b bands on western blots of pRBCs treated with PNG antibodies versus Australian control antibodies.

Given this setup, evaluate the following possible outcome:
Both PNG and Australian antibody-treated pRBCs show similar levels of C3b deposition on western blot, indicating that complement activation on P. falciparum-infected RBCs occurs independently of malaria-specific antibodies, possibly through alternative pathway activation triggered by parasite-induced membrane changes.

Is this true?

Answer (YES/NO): NO